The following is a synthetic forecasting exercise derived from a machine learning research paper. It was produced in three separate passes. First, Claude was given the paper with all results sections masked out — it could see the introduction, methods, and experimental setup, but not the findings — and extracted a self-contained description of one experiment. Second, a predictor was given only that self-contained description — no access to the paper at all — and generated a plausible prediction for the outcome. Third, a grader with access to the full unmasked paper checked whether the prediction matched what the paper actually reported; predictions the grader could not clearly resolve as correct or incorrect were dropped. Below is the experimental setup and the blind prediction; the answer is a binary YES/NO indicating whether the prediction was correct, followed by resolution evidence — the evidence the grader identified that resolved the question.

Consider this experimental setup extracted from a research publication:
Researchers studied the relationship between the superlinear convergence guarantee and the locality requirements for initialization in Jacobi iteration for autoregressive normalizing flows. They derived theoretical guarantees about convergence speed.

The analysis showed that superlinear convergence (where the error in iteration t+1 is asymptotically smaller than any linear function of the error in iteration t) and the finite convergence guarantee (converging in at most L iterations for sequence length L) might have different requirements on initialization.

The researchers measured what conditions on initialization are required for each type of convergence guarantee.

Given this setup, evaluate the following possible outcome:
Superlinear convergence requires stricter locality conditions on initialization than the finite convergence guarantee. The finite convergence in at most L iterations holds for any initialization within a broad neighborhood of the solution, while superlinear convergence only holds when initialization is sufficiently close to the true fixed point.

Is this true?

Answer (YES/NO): YES